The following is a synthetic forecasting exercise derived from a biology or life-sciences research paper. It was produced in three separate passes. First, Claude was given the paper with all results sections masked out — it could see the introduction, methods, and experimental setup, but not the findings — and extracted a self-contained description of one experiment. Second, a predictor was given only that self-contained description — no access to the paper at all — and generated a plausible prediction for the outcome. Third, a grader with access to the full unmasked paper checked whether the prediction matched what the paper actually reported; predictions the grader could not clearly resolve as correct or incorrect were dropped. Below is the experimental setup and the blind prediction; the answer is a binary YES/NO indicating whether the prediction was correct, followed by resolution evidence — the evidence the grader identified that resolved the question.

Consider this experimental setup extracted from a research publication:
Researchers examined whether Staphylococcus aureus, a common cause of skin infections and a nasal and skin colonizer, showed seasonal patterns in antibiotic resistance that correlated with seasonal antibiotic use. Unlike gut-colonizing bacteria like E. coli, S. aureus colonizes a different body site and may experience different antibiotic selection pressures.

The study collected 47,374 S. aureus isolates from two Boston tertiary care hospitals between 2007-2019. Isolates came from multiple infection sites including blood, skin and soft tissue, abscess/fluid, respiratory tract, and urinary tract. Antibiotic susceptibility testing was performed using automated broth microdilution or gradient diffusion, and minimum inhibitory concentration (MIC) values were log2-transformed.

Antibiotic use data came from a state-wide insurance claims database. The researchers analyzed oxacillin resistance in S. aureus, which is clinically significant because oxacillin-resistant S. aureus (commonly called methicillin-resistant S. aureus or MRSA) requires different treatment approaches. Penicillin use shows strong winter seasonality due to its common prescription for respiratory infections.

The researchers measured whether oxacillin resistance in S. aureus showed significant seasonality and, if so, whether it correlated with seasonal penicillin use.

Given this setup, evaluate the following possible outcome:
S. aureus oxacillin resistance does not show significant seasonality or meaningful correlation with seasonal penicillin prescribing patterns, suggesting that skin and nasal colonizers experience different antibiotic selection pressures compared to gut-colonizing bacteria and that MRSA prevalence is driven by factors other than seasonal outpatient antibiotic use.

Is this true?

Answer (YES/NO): NO